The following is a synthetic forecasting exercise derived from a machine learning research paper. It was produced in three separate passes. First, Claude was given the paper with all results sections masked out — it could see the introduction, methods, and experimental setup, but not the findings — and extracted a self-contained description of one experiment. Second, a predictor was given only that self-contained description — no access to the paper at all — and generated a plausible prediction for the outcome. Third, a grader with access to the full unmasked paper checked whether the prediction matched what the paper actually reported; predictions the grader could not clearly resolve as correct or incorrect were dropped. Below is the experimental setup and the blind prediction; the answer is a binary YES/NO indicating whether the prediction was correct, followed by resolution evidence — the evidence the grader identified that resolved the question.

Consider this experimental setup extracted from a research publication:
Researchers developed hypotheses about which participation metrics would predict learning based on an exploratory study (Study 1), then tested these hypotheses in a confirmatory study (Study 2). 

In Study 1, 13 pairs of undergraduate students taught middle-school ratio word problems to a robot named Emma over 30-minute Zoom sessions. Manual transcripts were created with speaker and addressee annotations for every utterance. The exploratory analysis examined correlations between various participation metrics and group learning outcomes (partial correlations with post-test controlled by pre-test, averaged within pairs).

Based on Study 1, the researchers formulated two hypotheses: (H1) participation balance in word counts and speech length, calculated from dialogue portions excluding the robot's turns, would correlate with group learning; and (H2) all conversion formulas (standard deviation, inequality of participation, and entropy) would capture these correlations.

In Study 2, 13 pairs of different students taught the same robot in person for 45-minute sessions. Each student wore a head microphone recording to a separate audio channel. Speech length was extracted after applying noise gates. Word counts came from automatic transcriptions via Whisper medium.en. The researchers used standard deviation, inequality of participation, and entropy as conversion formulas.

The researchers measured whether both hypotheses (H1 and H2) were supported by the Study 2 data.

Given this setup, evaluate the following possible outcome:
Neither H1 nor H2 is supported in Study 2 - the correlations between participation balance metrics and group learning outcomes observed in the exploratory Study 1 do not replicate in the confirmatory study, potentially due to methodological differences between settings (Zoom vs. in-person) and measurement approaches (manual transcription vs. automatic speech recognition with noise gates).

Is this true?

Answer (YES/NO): NO